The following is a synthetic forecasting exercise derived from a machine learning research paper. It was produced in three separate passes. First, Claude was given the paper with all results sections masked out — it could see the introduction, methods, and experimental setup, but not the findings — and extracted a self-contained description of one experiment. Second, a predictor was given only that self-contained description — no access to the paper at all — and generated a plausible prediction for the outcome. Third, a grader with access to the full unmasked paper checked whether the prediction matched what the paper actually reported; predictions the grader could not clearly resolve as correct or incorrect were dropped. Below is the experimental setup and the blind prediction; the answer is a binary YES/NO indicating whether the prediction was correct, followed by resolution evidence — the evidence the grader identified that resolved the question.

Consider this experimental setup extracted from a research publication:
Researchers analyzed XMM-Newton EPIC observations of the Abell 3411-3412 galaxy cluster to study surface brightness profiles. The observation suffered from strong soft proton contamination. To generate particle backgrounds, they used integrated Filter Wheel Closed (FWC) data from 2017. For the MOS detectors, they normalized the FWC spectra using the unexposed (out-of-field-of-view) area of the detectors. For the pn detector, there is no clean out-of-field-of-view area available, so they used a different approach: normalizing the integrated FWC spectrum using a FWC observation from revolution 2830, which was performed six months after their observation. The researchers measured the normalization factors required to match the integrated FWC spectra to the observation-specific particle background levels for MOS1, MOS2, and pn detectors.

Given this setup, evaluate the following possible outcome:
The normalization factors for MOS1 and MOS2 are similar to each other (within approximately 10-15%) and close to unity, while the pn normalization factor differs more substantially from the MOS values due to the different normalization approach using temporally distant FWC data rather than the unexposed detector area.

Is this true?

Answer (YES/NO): YES